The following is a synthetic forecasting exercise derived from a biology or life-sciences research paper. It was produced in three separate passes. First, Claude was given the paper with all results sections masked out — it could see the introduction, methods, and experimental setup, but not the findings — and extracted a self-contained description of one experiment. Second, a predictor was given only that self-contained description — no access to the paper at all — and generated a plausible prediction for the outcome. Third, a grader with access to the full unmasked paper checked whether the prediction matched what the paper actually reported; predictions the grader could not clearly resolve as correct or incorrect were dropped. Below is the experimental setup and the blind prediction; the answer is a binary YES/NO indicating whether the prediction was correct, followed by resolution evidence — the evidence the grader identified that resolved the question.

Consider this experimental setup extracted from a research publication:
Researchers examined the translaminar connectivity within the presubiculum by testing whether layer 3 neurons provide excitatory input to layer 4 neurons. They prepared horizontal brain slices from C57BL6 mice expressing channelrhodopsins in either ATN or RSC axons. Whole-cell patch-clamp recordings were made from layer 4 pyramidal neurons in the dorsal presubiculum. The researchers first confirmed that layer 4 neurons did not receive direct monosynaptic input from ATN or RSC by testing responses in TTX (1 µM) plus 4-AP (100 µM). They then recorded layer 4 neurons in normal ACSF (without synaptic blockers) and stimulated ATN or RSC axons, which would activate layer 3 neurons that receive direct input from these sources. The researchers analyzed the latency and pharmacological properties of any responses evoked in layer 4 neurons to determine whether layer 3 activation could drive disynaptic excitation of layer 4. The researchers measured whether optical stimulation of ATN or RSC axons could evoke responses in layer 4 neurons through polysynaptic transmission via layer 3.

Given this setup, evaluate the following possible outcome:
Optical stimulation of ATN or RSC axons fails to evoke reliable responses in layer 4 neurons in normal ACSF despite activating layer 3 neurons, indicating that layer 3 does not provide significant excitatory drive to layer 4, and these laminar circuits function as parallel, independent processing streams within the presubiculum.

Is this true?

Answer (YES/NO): NO